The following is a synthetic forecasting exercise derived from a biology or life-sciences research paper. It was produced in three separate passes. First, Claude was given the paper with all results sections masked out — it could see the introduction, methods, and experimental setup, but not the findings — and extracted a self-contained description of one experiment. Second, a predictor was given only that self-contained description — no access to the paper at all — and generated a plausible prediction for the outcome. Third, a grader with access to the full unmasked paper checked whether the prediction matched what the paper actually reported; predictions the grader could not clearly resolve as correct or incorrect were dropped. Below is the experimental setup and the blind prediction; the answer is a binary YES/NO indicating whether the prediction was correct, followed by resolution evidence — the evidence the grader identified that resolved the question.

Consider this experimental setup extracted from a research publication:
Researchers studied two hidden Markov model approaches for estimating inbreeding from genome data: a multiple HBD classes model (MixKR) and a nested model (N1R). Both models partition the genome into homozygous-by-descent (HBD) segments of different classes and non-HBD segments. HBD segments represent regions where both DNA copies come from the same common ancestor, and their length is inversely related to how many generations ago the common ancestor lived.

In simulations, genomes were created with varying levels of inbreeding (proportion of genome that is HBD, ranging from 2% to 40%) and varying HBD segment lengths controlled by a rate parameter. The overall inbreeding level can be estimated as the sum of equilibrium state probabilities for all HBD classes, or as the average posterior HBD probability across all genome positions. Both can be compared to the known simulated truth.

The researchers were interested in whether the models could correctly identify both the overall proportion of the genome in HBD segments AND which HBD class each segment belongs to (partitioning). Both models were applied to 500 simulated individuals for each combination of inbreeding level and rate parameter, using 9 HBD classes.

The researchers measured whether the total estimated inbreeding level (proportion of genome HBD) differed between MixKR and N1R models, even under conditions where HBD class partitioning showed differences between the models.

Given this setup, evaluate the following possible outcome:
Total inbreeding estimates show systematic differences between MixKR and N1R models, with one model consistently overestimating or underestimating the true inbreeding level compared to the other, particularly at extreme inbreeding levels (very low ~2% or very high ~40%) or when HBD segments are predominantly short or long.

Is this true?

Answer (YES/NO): NO